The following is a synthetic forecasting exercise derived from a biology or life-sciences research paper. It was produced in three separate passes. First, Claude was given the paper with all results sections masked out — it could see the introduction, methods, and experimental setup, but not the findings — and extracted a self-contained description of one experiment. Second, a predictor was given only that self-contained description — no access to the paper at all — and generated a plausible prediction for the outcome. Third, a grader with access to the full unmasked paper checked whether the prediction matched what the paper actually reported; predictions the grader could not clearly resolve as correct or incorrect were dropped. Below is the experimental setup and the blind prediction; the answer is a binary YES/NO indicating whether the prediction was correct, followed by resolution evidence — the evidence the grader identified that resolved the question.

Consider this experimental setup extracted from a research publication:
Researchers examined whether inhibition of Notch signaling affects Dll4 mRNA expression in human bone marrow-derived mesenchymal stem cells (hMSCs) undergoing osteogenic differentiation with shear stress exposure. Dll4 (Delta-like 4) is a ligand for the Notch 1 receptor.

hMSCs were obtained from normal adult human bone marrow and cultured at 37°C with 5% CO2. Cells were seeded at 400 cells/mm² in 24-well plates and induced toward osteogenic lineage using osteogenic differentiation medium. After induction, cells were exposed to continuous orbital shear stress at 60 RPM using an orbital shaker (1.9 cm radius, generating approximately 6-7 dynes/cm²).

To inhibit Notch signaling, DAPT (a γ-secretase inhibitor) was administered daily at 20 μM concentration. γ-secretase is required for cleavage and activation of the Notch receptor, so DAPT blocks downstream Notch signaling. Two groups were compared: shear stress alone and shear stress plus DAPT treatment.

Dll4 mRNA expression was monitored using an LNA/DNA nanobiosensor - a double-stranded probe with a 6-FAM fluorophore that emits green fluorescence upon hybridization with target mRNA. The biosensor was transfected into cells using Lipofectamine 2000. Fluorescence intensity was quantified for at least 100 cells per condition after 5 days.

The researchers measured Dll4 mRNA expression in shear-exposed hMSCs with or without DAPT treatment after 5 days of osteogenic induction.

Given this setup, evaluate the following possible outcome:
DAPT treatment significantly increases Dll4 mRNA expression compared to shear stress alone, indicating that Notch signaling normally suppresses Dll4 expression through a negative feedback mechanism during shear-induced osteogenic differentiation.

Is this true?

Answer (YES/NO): NO